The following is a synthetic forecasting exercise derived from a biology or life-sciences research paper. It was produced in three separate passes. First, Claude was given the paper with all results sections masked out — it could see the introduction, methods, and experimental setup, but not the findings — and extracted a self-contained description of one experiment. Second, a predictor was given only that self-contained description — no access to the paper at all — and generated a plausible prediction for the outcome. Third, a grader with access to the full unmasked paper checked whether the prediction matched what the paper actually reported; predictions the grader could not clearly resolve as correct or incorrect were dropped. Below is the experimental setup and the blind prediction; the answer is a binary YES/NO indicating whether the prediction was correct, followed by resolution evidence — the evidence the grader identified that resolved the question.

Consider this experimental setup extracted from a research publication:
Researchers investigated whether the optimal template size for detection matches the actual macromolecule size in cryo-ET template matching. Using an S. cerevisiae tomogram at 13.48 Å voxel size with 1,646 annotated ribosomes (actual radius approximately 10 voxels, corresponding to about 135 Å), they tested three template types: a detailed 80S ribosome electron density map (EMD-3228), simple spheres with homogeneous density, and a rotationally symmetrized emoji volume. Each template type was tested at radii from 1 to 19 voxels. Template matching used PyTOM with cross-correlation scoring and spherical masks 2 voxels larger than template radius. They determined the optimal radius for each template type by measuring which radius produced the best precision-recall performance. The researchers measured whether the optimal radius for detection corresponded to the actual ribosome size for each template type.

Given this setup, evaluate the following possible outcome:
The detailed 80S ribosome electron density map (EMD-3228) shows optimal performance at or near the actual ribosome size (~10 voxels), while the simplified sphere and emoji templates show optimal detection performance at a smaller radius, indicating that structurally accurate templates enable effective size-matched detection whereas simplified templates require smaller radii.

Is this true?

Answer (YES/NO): NO